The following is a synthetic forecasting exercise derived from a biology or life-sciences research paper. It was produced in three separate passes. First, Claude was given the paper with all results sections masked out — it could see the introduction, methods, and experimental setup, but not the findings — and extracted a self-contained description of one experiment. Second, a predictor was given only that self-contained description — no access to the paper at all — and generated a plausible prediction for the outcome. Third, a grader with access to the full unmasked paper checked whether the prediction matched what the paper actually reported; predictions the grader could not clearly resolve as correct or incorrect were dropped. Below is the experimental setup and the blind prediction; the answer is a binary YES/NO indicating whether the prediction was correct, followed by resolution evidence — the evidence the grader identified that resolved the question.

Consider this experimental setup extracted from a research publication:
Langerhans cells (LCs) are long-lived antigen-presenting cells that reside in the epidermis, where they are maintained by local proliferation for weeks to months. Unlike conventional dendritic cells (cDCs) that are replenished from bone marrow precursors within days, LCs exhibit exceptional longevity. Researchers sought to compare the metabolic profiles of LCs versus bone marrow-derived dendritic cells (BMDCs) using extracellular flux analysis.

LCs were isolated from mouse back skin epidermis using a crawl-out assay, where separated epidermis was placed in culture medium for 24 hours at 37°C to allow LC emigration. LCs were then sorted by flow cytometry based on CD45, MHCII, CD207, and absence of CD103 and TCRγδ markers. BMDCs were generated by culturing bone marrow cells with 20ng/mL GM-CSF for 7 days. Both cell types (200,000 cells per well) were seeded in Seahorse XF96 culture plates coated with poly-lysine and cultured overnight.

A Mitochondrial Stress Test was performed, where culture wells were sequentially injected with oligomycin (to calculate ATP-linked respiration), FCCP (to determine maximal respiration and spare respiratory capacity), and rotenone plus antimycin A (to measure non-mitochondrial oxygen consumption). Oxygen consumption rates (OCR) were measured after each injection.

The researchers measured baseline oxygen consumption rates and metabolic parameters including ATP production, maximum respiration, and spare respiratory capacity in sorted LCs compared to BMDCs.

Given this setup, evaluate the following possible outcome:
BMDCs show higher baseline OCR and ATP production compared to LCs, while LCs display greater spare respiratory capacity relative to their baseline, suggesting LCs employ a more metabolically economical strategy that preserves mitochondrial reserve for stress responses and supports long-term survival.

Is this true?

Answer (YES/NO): NO